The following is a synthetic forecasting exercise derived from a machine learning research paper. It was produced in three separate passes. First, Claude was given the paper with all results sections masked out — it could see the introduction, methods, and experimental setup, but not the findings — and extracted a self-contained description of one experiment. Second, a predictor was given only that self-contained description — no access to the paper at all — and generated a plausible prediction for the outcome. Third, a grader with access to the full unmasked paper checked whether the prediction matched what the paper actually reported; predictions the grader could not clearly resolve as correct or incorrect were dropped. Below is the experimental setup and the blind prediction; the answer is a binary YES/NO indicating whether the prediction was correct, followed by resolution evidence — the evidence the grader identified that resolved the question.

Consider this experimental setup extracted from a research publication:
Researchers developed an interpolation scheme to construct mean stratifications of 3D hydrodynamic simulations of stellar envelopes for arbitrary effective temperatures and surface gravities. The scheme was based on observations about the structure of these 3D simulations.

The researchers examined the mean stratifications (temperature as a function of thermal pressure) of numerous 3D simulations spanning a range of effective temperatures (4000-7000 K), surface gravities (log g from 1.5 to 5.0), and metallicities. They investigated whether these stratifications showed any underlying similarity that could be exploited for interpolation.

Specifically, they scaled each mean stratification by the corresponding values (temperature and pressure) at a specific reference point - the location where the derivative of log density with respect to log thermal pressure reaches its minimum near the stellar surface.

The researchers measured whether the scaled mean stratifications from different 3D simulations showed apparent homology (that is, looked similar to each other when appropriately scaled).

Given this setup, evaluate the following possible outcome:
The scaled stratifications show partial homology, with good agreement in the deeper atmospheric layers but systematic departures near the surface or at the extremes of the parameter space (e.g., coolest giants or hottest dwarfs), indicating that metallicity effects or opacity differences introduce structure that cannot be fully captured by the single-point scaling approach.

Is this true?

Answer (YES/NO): NO